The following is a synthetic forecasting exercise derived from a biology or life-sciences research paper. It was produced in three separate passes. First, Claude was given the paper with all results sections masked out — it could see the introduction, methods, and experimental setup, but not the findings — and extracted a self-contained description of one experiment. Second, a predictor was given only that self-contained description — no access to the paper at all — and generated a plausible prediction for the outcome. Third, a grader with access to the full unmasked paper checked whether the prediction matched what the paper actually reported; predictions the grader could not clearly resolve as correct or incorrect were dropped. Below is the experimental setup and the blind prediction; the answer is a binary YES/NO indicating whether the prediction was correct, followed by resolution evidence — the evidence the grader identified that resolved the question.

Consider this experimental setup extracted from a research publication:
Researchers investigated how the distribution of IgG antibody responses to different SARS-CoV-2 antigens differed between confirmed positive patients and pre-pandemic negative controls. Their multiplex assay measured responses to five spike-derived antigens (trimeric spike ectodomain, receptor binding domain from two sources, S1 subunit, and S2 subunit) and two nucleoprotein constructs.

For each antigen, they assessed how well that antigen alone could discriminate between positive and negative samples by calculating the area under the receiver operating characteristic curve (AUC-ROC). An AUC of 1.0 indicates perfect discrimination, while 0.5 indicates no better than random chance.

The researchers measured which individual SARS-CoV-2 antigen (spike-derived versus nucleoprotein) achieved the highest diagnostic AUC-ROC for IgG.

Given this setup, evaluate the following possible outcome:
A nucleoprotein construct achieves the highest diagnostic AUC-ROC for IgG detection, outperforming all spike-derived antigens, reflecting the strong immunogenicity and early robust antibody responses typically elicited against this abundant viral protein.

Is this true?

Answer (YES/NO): NO